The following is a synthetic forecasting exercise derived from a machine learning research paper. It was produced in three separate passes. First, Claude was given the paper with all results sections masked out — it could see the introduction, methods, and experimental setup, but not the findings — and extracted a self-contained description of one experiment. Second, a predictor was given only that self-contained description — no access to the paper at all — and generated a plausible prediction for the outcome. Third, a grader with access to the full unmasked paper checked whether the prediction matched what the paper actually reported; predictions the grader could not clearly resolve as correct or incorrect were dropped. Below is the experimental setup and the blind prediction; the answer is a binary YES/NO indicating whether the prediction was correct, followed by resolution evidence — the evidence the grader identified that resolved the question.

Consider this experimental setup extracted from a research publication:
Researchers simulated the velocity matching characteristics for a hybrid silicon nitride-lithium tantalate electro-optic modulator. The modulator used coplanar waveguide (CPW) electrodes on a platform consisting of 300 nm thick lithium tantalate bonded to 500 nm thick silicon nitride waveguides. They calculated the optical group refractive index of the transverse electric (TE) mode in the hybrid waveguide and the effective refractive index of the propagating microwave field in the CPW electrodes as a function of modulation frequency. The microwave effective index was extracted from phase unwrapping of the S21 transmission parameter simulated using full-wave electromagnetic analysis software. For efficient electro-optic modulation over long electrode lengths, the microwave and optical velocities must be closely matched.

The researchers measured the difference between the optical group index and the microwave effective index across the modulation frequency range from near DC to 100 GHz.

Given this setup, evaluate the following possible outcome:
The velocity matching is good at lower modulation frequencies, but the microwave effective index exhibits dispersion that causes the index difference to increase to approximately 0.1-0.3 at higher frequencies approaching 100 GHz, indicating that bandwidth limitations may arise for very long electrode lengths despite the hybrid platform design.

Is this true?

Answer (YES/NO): NO